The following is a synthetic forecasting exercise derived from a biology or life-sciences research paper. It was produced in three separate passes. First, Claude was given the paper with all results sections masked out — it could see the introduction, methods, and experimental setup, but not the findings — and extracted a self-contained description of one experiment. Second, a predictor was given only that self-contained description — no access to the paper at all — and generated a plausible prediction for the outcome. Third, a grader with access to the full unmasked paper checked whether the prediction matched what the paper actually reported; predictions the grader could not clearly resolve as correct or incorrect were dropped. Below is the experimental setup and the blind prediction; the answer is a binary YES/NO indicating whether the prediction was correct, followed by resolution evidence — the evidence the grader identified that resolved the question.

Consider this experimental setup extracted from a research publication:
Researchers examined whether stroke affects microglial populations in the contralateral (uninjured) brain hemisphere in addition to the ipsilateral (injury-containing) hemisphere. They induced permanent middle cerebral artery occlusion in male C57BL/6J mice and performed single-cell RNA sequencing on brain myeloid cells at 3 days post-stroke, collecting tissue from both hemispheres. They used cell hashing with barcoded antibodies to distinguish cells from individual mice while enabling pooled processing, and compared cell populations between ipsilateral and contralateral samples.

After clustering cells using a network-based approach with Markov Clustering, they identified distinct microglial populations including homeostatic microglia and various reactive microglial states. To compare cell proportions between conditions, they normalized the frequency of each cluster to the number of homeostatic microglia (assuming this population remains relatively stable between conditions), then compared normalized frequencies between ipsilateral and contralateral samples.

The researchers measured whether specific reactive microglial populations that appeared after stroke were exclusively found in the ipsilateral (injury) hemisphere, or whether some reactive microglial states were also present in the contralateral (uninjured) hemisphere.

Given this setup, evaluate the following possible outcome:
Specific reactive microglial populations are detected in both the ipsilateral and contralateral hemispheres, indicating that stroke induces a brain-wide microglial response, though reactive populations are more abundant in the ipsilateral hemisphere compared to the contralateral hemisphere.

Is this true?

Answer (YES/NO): YES